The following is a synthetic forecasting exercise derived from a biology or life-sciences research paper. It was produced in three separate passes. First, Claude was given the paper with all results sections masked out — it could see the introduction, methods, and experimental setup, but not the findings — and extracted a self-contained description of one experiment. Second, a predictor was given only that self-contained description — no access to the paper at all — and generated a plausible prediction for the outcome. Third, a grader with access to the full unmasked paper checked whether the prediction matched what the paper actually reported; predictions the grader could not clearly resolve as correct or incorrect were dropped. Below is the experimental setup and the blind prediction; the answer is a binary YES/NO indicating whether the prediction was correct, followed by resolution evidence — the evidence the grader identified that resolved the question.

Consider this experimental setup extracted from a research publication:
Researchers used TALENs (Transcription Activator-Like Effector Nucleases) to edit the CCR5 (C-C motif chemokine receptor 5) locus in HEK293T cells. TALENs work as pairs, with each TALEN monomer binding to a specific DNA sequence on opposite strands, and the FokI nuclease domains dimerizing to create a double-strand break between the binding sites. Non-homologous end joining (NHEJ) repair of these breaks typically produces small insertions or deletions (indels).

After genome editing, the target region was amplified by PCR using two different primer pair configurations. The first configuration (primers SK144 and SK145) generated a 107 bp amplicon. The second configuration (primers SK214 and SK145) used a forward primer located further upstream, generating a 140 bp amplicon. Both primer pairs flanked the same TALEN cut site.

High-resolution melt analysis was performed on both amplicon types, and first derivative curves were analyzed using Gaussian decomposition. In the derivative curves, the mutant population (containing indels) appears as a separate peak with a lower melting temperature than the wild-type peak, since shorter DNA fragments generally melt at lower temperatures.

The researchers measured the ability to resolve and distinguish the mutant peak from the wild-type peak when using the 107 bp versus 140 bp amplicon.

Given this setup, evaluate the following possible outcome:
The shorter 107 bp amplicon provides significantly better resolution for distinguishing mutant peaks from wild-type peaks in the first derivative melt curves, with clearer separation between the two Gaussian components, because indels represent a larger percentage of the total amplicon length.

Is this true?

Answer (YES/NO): NO